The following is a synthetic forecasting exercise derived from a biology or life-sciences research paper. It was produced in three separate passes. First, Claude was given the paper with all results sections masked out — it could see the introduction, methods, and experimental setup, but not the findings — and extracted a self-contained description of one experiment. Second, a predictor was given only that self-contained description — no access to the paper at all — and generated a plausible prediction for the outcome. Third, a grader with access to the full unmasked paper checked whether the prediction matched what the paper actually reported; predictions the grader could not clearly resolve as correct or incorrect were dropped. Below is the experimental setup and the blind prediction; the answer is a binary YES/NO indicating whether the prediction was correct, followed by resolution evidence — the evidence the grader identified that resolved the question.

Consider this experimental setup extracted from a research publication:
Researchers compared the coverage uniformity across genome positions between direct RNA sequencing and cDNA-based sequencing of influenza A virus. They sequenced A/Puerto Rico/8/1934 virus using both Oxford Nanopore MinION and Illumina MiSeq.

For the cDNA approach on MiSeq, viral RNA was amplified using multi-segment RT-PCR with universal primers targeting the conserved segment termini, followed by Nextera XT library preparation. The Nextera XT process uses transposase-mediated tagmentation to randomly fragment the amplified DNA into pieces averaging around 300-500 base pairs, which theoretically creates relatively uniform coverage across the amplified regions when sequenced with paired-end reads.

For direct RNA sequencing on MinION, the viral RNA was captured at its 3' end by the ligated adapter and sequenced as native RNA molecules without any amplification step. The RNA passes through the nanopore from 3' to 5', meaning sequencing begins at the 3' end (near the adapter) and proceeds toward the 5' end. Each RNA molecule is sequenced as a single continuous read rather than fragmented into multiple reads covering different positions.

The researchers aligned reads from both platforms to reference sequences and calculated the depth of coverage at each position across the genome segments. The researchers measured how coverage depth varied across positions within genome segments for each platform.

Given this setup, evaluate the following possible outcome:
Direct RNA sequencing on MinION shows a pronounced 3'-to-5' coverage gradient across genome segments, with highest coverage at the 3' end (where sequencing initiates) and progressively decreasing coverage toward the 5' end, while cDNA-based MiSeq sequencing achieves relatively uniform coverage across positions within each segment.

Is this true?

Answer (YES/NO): YES